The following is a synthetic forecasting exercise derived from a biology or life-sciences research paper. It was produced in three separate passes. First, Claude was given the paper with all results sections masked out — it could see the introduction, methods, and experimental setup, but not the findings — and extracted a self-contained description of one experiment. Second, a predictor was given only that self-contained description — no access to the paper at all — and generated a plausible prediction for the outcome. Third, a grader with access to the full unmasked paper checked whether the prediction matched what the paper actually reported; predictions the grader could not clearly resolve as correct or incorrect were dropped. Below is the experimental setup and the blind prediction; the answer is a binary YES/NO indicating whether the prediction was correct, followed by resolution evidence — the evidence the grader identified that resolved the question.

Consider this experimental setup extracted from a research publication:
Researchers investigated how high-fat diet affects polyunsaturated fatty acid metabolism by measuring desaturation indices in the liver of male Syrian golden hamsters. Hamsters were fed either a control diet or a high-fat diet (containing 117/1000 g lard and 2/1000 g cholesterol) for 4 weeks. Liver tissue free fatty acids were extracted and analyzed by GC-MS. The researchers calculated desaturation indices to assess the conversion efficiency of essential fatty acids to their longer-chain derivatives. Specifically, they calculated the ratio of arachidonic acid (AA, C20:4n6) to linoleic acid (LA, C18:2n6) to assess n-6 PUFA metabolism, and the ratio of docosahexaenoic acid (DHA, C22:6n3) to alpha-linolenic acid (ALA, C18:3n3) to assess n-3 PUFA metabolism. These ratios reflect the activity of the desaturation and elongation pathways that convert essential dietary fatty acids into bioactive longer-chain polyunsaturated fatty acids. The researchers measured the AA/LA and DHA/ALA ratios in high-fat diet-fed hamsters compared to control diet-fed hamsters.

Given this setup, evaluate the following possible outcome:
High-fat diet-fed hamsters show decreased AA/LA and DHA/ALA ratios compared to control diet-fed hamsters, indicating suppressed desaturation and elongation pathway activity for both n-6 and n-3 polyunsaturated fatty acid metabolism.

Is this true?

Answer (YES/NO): YES